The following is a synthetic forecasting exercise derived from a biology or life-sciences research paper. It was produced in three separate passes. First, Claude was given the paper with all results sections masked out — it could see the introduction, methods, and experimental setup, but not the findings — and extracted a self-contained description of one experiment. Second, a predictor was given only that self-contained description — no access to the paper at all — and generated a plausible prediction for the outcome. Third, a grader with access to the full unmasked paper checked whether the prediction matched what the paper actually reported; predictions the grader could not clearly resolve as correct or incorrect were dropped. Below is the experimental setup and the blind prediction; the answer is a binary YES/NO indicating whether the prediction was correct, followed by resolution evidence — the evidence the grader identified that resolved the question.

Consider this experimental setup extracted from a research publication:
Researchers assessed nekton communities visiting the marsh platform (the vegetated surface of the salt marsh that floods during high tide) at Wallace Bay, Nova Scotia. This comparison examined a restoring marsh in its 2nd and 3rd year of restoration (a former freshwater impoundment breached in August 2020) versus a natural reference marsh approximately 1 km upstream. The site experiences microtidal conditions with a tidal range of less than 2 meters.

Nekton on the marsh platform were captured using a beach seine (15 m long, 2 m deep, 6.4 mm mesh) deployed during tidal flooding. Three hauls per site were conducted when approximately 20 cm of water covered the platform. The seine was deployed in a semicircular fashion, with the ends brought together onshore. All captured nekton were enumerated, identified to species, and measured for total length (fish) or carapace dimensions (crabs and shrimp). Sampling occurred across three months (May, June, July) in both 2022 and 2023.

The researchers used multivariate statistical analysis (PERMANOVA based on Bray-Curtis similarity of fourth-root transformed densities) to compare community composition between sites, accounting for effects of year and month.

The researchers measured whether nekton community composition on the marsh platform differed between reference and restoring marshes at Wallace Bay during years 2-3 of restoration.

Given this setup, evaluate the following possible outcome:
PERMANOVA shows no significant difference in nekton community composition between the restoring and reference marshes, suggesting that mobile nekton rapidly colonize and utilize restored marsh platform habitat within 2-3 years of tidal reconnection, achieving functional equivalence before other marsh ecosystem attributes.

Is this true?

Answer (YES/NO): NO